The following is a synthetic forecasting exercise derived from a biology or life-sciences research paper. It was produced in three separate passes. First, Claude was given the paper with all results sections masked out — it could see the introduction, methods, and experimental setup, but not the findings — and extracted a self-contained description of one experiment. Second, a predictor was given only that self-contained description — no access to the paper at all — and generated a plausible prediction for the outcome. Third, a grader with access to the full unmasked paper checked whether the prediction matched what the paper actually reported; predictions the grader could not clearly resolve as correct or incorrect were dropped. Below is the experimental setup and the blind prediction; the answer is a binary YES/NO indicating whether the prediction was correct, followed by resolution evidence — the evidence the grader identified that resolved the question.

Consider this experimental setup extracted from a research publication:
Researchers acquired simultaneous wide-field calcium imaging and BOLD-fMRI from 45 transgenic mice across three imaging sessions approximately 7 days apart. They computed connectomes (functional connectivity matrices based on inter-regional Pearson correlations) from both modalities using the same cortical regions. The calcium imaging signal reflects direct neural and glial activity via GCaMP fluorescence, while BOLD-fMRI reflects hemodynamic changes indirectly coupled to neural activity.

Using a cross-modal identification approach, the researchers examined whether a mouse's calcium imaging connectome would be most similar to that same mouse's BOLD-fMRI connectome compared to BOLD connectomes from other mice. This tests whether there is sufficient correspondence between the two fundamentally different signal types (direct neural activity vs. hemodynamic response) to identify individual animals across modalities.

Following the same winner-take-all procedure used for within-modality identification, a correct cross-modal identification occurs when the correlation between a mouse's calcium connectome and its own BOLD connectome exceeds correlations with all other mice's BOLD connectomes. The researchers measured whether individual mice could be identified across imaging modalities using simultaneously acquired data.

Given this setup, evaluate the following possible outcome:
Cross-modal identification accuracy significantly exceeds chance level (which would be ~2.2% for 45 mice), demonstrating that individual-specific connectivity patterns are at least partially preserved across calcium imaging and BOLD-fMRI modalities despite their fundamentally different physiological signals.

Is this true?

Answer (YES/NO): NO